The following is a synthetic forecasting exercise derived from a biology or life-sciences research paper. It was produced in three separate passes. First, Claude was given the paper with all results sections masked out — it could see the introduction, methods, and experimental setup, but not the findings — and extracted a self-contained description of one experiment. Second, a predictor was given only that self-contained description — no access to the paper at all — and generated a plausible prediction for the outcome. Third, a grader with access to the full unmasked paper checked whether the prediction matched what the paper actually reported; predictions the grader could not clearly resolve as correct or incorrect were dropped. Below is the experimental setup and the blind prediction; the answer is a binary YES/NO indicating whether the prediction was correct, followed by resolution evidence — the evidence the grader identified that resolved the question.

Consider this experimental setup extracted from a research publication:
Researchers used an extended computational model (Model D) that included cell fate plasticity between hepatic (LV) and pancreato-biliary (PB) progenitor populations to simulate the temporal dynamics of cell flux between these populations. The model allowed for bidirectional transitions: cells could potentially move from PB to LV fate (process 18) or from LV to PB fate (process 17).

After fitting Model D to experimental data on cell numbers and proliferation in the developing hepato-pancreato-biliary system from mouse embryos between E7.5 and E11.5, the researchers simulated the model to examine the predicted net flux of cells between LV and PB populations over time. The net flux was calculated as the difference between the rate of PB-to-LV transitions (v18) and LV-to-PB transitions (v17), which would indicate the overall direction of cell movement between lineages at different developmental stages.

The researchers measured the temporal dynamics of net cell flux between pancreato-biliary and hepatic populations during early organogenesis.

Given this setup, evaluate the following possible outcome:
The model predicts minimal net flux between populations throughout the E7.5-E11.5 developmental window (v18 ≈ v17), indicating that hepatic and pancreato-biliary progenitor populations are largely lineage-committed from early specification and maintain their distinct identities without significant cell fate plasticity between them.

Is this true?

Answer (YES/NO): NO